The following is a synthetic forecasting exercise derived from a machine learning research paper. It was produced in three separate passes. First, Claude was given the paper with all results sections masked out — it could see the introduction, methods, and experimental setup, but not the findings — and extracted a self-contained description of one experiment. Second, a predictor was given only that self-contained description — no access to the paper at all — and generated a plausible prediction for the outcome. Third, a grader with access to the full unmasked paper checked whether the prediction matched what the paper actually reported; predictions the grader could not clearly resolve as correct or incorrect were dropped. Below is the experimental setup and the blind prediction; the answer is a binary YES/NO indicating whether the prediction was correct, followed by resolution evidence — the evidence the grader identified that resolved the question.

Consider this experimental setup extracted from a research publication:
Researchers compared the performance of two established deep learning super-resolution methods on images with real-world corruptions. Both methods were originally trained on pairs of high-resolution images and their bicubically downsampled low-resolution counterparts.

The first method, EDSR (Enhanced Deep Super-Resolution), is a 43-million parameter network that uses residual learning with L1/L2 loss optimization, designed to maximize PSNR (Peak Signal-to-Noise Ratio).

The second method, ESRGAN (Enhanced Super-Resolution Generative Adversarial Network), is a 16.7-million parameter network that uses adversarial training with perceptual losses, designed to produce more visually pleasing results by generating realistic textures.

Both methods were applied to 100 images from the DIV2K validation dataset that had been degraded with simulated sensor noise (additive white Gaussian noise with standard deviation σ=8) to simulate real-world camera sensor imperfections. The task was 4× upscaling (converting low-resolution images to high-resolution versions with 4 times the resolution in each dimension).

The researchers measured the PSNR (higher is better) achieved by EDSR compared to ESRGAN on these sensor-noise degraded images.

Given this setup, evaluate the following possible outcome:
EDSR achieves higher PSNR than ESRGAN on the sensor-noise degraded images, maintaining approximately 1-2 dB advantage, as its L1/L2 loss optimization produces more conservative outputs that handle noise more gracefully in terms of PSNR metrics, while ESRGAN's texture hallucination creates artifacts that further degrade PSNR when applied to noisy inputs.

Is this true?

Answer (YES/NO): NO